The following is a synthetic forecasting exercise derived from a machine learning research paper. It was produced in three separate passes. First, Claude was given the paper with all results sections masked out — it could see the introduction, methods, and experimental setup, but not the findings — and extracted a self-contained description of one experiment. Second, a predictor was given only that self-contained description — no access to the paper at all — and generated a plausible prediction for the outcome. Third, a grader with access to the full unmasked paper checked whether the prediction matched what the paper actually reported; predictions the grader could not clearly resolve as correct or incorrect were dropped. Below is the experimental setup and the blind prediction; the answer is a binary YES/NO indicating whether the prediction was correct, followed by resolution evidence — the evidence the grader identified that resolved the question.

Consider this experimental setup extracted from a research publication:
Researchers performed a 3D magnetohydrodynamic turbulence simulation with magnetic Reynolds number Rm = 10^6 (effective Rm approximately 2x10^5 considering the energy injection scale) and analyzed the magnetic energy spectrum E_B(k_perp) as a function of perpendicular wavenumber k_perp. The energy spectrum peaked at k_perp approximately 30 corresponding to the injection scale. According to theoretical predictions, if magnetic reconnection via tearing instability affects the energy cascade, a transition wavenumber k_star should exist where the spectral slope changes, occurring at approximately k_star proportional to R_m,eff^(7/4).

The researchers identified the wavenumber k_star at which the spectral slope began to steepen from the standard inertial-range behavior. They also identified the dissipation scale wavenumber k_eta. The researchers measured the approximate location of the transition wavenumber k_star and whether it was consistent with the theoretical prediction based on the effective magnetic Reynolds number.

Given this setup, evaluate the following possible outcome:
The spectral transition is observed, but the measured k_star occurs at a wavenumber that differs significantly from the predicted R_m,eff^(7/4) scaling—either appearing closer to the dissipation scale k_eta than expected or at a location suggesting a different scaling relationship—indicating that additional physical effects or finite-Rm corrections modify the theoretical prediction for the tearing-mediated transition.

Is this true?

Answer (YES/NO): NO